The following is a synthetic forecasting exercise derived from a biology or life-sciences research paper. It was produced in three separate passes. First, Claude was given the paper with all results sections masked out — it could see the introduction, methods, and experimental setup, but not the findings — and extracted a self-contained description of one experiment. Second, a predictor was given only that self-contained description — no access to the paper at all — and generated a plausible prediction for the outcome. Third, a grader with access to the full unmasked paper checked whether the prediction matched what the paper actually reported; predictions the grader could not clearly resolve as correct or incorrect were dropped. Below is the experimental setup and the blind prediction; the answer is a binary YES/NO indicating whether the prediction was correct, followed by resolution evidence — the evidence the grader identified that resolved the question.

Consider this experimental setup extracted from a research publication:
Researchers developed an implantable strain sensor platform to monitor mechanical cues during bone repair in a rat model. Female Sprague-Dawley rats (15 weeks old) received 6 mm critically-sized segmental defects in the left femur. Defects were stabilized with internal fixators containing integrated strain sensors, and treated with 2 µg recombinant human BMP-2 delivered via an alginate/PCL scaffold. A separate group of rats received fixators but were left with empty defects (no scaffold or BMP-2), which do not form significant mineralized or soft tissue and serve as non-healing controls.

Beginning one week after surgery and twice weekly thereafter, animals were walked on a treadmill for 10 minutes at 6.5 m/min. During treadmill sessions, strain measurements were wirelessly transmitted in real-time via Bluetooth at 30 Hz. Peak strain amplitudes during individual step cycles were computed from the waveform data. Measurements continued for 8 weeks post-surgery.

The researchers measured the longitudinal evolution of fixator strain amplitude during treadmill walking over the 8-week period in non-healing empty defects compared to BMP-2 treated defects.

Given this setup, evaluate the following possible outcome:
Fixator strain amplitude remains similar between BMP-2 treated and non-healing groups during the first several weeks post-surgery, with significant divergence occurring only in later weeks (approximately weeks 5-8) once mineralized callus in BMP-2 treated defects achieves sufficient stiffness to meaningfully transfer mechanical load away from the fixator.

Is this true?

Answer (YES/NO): NO